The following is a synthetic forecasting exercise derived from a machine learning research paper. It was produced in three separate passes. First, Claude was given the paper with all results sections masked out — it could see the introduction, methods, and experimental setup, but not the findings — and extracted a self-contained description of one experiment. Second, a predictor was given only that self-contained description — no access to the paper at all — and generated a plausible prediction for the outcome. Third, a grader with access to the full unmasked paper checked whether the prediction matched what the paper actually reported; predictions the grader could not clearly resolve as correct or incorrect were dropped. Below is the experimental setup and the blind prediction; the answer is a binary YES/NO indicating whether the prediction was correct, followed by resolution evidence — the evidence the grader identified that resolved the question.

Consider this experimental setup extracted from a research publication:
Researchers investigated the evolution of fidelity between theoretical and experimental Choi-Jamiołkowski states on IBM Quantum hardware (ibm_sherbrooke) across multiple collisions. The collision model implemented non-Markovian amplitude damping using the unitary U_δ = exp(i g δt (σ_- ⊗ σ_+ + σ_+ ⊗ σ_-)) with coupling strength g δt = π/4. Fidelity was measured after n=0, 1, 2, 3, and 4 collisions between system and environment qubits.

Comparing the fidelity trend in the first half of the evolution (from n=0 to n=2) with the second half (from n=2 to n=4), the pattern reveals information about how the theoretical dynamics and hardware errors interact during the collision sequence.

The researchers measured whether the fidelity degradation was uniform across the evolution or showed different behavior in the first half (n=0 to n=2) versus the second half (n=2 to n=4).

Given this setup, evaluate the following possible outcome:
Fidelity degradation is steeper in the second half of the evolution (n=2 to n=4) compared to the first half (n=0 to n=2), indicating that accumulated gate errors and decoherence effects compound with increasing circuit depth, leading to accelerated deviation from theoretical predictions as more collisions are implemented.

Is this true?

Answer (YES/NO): YES